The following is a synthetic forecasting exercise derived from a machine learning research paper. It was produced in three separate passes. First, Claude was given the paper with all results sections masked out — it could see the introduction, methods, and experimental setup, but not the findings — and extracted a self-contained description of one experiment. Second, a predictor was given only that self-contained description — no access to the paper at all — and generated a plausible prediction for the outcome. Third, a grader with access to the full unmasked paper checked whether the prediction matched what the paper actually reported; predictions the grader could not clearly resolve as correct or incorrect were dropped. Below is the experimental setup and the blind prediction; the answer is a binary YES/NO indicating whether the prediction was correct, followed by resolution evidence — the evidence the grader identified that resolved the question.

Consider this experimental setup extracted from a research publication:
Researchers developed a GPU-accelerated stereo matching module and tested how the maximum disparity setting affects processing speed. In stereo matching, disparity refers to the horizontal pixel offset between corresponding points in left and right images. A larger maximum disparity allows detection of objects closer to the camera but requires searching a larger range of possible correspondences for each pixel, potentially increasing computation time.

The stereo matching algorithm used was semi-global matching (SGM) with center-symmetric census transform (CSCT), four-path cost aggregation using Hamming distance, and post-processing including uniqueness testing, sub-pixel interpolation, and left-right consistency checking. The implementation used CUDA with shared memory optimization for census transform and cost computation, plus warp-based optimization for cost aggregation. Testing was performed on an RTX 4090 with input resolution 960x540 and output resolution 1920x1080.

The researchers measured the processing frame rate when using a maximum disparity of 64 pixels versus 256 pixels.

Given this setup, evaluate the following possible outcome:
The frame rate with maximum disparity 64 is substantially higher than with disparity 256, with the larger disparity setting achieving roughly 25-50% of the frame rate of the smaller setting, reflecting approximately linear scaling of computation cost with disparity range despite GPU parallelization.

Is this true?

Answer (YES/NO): YES